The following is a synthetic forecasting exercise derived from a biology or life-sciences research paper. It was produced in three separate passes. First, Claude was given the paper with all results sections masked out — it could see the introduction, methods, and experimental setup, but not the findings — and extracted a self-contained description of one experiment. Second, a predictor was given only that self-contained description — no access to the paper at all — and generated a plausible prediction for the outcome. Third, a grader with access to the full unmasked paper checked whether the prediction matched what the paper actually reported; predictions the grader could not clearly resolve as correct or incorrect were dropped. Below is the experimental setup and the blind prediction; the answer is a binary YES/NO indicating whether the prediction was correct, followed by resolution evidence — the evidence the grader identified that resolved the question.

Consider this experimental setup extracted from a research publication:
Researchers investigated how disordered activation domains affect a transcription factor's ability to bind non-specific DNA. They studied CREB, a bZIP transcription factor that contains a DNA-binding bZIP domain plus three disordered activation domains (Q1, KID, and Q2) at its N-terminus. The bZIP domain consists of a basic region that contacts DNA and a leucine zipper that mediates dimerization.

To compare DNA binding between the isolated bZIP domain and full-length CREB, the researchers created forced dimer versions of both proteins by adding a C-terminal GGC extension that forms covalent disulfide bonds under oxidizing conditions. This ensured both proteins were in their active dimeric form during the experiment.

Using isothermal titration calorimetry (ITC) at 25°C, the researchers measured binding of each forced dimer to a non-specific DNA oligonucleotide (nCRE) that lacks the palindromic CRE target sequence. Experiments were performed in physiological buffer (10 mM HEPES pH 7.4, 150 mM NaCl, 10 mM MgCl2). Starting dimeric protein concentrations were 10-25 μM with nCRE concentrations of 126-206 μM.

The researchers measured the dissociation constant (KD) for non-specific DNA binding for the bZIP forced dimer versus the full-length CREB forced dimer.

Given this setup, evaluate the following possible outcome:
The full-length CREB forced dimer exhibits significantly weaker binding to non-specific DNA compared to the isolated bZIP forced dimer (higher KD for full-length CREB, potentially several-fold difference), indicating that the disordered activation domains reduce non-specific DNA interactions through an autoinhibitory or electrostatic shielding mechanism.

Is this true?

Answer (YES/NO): YES